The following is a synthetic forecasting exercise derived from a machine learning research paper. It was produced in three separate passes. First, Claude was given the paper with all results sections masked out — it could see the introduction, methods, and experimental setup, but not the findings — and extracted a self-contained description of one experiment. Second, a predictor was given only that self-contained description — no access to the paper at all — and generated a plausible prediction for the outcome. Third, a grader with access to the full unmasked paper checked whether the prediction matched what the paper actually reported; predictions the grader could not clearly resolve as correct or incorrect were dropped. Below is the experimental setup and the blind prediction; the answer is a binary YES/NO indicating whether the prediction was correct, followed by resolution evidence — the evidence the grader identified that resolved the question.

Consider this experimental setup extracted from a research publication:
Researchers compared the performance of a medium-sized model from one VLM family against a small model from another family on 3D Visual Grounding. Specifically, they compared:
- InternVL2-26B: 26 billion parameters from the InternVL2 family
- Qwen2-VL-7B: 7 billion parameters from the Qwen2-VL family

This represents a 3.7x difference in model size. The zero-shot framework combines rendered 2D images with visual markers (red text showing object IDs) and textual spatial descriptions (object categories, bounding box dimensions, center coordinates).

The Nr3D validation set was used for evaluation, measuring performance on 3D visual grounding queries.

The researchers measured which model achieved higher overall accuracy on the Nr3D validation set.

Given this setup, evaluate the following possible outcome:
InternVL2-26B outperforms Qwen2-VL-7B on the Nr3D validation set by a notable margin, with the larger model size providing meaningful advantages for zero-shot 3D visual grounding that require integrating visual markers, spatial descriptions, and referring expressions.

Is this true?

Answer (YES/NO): YES